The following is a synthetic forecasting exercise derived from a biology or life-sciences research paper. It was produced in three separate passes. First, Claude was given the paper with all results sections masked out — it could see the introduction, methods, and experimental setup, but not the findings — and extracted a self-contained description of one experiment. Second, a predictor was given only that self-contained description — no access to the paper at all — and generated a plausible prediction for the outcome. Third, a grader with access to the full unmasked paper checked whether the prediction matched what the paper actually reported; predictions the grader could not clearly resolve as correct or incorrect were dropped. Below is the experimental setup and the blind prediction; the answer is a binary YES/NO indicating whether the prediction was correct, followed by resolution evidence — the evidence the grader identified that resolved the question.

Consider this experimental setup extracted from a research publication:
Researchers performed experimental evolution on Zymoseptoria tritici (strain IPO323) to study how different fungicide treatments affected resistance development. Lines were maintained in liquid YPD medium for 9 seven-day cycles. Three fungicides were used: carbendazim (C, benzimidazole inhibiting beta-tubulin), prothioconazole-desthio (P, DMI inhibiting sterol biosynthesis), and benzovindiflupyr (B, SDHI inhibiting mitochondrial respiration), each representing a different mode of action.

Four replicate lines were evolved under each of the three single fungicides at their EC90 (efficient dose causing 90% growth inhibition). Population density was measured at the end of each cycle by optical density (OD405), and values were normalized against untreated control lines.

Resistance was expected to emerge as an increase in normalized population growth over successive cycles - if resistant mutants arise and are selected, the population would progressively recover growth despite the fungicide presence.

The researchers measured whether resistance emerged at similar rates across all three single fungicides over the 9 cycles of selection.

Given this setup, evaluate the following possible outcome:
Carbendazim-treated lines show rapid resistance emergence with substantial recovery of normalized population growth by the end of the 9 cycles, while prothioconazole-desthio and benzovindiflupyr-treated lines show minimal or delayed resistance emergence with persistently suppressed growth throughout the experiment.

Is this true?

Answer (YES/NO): NO